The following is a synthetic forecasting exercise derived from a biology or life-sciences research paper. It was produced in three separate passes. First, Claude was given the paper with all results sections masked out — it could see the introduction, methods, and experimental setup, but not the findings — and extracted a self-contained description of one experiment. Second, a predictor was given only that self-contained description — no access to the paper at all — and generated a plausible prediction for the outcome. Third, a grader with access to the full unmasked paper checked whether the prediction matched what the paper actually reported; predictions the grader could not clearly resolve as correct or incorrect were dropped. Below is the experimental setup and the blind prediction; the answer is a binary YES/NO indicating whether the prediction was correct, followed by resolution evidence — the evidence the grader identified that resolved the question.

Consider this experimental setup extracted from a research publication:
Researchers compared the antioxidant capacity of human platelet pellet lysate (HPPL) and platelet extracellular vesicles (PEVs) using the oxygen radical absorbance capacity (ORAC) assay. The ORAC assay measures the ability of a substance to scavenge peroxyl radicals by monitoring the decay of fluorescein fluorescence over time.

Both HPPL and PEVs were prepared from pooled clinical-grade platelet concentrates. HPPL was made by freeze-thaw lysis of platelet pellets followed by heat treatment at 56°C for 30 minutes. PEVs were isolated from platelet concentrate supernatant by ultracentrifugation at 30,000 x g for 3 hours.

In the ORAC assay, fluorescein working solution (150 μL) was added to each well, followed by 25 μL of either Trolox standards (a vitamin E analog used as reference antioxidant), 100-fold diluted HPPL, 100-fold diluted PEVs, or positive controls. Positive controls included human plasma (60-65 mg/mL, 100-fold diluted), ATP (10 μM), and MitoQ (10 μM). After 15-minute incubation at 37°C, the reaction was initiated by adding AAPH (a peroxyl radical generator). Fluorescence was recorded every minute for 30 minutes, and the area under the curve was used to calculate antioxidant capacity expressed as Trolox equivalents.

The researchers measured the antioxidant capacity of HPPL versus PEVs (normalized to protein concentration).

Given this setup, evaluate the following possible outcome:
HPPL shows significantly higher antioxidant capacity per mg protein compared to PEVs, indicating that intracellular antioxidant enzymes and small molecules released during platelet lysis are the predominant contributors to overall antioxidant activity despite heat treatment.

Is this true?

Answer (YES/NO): NO